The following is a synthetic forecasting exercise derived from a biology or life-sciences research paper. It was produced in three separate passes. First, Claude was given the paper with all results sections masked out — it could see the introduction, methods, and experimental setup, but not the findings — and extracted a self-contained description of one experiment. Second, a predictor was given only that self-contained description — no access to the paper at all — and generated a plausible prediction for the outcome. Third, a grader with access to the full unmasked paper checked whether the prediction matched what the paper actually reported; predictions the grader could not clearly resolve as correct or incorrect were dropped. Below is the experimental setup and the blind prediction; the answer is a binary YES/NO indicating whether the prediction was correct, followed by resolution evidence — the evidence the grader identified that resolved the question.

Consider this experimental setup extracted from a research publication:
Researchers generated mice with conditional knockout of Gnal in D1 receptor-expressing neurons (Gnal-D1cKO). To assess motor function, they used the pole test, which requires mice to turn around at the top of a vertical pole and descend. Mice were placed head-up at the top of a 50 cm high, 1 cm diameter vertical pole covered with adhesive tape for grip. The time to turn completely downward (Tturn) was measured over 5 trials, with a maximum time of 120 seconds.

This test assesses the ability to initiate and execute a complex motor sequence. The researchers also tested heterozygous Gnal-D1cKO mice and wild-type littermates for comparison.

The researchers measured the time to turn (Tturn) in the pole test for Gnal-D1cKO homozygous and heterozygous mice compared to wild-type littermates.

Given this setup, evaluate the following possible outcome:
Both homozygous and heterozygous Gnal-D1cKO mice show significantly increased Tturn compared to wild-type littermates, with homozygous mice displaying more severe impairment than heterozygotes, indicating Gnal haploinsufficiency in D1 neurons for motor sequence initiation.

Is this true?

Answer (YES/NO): NO